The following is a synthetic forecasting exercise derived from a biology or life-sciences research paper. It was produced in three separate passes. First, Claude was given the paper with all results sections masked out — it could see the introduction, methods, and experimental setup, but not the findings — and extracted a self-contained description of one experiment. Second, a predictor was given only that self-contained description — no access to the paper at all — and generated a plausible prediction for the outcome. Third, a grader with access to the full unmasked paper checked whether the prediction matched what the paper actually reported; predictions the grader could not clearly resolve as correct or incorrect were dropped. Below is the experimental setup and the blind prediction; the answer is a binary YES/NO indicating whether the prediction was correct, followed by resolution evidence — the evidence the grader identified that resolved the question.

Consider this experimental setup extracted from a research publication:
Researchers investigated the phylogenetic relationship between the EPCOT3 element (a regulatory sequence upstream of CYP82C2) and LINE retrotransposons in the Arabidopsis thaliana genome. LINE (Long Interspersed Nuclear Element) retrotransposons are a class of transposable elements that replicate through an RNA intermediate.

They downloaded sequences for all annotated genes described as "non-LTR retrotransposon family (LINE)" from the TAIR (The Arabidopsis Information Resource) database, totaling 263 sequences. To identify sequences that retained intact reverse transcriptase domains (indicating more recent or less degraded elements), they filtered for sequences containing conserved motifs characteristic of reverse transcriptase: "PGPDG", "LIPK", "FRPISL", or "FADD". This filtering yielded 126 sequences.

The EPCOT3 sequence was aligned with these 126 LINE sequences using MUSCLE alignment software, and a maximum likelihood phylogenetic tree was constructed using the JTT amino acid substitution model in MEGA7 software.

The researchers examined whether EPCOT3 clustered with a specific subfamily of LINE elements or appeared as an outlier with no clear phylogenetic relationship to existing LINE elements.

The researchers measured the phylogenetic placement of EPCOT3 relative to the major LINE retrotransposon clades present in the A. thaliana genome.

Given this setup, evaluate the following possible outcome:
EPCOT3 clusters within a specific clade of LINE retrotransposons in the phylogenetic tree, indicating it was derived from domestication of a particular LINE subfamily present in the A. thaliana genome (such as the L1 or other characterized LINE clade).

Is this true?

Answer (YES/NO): YES